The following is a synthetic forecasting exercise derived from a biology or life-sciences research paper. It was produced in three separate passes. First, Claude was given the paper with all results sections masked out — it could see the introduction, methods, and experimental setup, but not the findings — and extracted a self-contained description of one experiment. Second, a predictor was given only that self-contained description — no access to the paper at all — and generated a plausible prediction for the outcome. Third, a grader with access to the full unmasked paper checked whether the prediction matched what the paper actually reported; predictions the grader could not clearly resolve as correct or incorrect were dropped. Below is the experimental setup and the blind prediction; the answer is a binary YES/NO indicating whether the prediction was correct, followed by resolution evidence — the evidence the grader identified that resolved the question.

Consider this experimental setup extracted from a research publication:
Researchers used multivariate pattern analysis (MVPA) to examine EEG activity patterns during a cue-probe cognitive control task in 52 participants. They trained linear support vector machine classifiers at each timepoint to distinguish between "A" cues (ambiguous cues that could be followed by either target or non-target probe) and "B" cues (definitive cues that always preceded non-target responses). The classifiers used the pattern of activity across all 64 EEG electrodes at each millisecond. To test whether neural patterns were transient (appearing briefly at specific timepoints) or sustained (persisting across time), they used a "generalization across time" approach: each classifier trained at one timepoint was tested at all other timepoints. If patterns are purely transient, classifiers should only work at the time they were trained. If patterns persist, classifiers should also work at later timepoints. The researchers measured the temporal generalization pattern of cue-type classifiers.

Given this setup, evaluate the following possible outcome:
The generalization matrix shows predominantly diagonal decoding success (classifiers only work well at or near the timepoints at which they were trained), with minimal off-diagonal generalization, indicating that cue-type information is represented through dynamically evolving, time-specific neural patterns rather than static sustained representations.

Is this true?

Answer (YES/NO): NO